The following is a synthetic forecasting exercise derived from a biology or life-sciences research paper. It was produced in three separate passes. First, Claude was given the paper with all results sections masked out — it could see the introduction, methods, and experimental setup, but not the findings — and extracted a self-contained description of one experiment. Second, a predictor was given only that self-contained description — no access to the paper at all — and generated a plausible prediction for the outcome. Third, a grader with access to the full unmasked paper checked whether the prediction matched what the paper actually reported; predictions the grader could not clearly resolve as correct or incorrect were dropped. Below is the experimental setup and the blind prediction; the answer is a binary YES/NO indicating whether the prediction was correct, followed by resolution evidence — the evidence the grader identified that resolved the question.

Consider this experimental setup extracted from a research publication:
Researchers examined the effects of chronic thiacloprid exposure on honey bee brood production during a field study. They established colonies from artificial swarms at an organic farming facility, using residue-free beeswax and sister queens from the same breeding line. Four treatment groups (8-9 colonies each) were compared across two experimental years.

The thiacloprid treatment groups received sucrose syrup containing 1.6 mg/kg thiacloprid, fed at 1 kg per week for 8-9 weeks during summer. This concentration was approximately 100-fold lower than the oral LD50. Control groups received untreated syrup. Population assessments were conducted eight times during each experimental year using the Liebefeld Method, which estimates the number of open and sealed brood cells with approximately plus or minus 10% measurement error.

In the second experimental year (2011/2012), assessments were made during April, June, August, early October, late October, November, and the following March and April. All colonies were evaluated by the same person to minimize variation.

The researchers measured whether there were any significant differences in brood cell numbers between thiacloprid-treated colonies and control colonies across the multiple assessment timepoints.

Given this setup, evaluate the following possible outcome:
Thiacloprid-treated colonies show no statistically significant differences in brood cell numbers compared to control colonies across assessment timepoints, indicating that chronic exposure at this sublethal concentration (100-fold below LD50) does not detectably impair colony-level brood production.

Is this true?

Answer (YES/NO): NO